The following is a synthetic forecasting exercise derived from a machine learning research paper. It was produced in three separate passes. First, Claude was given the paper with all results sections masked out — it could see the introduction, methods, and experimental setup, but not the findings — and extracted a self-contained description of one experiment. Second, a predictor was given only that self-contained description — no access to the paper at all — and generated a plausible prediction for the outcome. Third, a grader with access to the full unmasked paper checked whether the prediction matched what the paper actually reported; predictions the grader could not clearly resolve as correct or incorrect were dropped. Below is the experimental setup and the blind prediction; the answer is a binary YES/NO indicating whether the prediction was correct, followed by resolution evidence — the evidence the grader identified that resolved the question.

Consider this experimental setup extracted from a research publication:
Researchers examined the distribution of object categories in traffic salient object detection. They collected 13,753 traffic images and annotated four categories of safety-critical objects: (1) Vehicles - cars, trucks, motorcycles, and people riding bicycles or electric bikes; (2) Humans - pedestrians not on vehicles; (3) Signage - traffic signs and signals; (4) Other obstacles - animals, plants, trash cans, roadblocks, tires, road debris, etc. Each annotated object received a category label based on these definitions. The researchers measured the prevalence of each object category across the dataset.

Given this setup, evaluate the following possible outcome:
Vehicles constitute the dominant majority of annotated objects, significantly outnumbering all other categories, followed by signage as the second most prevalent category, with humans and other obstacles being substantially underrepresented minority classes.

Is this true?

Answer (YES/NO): NO